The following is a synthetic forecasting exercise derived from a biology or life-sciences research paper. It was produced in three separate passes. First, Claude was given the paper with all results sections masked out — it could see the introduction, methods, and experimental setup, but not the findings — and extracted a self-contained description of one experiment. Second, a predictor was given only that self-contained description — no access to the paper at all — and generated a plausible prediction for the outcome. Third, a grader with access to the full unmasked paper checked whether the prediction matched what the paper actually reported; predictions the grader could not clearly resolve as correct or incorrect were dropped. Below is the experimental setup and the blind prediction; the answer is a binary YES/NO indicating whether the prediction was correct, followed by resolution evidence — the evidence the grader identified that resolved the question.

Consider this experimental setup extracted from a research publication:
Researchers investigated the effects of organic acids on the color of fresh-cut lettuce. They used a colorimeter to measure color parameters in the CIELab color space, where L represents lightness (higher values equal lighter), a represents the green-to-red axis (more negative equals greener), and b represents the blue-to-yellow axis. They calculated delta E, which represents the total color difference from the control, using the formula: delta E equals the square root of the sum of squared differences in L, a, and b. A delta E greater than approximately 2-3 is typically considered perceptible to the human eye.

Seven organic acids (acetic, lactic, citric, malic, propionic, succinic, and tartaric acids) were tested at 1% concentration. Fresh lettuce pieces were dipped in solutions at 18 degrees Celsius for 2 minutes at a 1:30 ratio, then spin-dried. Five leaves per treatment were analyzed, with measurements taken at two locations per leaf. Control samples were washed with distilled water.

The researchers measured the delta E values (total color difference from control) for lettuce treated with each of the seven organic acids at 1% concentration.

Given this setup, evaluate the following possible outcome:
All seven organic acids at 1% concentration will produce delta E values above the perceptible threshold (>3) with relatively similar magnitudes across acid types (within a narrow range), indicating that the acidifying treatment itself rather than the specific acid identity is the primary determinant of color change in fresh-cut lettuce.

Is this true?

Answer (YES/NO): NO